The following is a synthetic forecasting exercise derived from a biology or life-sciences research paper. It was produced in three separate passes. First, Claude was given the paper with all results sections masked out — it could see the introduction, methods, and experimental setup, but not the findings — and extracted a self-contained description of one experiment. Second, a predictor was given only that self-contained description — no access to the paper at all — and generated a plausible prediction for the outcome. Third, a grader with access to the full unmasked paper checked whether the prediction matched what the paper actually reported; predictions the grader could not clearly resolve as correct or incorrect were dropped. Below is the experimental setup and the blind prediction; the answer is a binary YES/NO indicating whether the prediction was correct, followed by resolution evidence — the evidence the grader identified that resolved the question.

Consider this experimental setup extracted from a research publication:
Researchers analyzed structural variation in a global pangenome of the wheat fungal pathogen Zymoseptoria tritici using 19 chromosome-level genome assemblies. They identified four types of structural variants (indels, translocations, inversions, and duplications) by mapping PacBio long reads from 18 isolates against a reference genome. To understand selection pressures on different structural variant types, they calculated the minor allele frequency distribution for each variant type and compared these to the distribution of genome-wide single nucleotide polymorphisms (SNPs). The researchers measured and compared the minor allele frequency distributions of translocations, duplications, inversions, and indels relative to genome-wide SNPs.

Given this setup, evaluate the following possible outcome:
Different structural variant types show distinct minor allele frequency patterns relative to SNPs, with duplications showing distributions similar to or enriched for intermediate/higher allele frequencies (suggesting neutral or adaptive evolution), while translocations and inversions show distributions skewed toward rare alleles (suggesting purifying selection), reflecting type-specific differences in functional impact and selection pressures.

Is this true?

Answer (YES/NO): NO